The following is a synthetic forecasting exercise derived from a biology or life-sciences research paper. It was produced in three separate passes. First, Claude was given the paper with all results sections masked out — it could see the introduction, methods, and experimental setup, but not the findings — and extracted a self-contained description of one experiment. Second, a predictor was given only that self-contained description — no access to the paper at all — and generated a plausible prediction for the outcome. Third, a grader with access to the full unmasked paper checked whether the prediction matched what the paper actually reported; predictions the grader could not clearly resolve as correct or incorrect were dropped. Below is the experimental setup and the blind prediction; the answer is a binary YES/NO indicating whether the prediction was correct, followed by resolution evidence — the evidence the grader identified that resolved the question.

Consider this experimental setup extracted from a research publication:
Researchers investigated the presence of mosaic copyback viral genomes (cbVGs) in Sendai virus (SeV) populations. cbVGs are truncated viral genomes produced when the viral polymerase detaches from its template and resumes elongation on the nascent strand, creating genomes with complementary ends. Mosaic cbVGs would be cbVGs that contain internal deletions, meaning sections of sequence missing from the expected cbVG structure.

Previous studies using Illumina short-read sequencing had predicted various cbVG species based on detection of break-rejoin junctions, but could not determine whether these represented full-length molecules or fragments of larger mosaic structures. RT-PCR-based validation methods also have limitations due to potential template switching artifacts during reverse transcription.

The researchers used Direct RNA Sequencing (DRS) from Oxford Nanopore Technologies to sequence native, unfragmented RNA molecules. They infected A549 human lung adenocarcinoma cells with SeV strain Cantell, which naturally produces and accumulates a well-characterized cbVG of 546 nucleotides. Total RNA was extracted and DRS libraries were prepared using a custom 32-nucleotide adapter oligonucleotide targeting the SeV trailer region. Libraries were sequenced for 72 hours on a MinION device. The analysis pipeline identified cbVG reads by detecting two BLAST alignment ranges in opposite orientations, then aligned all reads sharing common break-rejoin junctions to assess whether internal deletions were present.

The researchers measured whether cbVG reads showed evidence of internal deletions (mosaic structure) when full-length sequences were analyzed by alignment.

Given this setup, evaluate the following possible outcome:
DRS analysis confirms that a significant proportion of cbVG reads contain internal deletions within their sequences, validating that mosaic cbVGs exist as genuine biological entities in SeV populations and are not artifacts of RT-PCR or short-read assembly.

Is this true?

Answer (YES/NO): NO